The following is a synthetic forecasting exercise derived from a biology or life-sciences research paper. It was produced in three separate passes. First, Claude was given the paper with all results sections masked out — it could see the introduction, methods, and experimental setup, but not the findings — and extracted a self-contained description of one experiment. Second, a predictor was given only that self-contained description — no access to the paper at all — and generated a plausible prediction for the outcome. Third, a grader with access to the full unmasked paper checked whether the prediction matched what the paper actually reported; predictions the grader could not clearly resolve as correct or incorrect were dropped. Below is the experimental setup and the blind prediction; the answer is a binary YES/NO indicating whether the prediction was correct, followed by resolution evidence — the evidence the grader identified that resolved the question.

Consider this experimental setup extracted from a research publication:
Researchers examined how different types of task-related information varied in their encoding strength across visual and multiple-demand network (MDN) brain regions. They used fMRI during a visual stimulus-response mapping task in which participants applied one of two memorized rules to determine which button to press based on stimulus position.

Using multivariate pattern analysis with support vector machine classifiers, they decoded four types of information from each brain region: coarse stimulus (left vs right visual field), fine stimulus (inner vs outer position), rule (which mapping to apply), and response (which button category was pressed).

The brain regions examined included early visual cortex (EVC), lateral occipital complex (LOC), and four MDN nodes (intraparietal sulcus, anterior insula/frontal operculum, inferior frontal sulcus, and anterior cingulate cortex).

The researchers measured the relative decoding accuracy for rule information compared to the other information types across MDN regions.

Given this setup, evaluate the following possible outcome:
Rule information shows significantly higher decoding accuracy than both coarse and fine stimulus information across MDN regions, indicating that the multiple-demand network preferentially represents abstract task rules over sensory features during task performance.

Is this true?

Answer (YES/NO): NO